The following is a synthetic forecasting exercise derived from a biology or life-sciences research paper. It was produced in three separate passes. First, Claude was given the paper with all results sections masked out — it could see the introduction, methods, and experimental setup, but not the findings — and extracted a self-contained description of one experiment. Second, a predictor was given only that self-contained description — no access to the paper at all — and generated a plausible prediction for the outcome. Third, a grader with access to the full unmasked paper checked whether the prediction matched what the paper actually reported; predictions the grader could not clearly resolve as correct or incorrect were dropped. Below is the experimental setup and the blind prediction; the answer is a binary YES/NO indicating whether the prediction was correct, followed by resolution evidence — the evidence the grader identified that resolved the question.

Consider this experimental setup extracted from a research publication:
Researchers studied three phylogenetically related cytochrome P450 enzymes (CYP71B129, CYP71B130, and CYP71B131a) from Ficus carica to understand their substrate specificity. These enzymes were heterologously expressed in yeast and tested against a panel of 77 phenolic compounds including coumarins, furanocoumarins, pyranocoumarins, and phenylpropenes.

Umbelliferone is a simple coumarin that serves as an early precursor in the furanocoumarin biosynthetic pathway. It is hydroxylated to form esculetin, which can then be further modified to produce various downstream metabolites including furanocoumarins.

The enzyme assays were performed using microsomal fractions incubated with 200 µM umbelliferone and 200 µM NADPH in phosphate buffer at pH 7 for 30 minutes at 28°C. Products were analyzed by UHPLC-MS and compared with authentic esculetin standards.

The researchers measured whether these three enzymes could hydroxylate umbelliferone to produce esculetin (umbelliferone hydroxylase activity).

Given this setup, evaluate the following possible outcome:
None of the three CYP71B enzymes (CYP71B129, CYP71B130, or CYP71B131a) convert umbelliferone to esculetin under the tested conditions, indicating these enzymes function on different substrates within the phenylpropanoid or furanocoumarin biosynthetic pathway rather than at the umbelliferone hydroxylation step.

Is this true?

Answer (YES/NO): NO